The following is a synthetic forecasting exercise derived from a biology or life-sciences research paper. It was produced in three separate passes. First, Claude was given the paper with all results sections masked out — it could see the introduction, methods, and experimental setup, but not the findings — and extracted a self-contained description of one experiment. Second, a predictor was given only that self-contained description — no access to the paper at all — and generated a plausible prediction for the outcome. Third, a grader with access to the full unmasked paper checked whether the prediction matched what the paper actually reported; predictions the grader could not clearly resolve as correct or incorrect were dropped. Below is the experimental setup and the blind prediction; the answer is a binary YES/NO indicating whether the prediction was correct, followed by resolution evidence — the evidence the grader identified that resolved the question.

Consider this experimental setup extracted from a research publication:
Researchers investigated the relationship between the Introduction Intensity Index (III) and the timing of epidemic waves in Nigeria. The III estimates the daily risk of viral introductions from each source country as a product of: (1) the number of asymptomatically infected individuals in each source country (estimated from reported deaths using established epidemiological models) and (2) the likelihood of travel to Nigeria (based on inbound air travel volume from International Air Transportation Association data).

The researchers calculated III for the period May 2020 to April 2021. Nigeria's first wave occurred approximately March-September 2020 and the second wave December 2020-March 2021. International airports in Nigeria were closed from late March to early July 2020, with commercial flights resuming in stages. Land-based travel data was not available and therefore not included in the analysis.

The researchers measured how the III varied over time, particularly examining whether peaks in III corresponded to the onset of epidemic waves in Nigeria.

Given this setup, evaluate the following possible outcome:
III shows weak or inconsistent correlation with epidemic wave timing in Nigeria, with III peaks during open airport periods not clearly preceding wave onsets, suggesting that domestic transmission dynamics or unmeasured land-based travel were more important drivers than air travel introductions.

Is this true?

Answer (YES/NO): NO